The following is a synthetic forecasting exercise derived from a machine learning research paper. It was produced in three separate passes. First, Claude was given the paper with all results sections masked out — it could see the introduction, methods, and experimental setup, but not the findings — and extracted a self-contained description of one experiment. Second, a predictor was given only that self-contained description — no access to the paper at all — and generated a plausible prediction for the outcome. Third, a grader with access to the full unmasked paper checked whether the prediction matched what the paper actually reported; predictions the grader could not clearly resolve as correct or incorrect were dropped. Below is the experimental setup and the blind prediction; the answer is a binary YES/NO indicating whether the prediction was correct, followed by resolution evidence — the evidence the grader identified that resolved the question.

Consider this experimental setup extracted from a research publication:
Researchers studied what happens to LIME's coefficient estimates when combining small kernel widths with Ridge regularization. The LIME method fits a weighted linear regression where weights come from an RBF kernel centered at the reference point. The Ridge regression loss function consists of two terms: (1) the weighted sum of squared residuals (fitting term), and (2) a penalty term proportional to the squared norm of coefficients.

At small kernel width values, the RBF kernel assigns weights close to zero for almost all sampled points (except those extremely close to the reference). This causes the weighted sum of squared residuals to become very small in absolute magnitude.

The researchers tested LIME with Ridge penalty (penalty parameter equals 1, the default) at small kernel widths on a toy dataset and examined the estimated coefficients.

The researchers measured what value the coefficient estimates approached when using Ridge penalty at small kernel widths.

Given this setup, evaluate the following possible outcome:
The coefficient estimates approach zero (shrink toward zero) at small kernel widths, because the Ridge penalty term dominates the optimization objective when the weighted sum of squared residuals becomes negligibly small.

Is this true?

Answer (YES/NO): YES